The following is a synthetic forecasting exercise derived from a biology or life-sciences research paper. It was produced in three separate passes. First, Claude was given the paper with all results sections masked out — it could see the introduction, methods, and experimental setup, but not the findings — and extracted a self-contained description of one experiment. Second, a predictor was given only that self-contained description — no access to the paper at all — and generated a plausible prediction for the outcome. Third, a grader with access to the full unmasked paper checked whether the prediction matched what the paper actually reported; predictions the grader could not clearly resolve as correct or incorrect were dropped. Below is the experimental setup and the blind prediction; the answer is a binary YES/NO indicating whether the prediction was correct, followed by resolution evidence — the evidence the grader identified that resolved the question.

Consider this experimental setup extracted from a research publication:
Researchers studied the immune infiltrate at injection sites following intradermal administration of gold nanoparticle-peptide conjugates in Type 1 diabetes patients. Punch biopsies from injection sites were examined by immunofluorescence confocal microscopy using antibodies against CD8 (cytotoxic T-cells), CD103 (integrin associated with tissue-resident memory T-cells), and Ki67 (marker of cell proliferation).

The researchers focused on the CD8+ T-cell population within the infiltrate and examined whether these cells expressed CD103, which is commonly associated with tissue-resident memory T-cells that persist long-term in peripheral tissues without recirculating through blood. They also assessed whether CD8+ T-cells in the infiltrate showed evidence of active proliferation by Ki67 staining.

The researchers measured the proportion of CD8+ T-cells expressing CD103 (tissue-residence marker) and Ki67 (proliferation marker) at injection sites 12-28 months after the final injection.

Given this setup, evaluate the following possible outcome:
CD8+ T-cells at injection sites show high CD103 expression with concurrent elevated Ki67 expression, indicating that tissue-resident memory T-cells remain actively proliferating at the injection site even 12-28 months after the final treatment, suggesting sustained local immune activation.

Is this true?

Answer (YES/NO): NO